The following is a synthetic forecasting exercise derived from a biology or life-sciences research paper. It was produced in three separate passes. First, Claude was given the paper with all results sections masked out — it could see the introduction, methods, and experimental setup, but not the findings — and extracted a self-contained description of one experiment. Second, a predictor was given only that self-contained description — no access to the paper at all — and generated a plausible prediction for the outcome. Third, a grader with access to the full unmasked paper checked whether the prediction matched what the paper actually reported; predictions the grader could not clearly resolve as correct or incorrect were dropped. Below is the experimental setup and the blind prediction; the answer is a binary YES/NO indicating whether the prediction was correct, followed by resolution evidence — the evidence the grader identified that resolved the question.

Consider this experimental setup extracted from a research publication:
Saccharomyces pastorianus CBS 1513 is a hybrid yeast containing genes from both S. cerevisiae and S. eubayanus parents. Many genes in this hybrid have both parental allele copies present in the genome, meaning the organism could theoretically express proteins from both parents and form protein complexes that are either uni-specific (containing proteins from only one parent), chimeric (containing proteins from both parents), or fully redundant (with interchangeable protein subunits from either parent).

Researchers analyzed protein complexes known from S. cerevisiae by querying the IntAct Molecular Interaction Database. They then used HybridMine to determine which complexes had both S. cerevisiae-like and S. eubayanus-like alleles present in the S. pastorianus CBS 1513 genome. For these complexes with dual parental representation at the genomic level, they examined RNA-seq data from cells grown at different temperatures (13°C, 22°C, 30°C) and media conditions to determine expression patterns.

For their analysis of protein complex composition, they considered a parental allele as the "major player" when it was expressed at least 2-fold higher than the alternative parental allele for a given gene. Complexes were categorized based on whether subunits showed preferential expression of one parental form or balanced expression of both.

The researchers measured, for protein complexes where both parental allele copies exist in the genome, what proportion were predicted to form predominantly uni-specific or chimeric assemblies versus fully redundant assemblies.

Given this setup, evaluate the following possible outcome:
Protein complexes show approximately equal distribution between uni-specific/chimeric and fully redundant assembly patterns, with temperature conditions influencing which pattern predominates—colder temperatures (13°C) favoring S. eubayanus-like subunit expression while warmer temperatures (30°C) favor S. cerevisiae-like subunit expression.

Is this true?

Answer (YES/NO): NO